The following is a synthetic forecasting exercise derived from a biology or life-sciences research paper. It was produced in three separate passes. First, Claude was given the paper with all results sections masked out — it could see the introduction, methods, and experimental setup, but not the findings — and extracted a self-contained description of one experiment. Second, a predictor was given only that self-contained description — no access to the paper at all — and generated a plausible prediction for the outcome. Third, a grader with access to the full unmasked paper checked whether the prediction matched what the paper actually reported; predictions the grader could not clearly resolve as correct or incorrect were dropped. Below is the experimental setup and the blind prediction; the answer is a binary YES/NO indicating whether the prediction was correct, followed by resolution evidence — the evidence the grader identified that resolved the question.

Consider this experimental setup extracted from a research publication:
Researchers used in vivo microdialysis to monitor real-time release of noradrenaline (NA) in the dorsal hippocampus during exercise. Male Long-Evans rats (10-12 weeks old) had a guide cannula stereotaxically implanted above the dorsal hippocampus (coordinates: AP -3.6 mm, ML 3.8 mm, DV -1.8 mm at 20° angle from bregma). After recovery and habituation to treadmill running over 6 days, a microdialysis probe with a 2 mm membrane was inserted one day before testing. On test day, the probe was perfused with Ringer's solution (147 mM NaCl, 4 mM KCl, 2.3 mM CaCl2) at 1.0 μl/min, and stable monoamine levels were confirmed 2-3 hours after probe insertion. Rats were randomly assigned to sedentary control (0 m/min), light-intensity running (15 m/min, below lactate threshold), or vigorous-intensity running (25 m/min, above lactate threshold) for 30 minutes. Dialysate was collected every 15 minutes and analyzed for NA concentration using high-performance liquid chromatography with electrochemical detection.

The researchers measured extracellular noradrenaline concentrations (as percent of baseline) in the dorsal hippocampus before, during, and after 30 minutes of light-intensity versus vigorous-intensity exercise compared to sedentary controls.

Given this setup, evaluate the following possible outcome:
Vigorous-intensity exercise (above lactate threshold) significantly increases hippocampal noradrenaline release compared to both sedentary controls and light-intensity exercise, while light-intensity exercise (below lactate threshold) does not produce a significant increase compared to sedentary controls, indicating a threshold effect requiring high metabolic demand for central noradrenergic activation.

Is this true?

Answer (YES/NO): NO